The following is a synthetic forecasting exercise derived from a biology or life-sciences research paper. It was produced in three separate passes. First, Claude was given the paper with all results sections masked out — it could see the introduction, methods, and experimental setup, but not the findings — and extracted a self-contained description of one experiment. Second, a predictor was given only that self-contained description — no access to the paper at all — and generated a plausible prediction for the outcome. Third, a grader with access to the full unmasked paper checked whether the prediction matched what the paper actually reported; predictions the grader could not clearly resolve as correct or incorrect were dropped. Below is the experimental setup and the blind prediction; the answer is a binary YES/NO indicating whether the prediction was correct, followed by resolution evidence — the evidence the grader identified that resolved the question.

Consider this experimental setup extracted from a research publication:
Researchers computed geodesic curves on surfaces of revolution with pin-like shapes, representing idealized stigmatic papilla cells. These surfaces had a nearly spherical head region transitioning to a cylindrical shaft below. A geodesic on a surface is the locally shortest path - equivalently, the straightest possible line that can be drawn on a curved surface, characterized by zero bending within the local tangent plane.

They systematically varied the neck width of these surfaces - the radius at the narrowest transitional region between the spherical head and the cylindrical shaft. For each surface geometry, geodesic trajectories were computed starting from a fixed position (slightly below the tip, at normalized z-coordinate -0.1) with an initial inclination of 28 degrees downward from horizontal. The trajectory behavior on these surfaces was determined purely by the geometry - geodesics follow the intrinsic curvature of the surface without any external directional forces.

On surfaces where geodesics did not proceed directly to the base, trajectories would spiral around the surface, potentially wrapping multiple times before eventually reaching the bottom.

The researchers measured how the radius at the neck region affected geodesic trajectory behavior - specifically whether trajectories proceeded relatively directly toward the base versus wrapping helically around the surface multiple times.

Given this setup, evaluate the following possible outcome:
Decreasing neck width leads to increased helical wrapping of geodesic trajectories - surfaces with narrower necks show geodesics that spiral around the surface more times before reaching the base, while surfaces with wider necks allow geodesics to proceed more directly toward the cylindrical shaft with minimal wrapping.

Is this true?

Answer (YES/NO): YES